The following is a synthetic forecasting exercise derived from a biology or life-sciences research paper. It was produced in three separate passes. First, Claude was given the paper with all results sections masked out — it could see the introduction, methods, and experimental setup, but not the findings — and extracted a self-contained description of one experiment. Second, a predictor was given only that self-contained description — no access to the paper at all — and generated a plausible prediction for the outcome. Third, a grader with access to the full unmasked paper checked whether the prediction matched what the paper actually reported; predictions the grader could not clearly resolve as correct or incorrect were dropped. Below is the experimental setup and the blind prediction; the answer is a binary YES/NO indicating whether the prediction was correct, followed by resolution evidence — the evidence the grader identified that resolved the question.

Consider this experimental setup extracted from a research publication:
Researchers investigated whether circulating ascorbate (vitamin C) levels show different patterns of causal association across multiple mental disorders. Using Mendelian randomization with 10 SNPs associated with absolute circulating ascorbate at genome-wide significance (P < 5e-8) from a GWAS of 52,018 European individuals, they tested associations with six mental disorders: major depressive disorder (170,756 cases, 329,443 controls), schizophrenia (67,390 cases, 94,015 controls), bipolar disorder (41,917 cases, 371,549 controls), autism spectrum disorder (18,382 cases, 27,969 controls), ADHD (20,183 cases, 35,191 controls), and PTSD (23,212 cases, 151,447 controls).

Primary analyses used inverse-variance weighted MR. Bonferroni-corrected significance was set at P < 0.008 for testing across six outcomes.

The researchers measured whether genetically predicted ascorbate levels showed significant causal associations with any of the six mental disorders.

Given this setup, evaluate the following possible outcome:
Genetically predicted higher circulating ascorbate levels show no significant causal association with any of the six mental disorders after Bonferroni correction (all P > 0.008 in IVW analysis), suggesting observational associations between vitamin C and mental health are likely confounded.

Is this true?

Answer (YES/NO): YES